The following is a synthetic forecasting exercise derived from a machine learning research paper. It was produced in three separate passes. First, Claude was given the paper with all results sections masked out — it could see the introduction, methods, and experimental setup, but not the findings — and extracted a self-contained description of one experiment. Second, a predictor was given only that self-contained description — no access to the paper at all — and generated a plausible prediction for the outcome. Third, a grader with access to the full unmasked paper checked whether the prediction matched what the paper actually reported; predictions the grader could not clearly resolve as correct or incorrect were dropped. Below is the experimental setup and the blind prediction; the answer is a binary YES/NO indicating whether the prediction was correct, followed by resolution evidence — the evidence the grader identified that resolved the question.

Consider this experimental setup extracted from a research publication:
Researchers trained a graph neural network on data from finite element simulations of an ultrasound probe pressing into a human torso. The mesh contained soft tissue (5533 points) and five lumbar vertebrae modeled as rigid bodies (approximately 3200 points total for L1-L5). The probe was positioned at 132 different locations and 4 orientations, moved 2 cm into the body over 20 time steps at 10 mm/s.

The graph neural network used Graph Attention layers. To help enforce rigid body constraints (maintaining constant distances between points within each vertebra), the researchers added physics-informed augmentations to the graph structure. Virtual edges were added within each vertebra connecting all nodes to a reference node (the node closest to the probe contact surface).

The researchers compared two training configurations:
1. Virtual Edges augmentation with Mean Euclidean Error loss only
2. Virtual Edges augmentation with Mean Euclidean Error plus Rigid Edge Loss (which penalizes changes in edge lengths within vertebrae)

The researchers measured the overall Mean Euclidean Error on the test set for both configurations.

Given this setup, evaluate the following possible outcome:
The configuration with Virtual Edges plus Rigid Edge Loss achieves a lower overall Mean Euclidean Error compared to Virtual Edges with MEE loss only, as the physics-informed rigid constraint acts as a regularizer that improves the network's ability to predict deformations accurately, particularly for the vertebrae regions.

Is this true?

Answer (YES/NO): NO